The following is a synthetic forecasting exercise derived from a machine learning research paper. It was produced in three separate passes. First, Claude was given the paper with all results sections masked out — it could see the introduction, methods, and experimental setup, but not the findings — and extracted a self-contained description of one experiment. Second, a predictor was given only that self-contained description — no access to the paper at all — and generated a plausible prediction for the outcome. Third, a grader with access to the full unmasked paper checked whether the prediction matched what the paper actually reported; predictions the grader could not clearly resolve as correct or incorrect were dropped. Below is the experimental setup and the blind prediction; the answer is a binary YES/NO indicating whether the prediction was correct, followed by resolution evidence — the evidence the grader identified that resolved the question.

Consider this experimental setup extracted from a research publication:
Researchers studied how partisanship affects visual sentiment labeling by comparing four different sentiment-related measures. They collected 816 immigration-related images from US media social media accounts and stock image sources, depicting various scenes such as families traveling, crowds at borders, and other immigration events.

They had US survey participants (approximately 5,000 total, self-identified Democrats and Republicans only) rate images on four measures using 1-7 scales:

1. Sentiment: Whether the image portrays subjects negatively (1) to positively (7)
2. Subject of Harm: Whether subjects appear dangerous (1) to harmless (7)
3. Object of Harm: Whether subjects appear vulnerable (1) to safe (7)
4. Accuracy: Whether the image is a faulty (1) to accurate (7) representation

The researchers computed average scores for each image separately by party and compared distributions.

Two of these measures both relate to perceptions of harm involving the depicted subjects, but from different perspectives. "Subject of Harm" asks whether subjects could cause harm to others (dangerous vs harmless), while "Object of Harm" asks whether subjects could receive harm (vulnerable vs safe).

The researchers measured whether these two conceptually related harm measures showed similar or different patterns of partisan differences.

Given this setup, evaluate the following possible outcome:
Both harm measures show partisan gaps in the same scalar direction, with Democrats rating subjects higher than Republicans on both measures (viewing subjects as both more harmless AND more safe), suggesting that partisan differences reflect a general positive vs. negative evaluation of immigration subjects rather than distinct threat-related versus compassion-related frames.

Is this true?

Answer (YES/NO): NO